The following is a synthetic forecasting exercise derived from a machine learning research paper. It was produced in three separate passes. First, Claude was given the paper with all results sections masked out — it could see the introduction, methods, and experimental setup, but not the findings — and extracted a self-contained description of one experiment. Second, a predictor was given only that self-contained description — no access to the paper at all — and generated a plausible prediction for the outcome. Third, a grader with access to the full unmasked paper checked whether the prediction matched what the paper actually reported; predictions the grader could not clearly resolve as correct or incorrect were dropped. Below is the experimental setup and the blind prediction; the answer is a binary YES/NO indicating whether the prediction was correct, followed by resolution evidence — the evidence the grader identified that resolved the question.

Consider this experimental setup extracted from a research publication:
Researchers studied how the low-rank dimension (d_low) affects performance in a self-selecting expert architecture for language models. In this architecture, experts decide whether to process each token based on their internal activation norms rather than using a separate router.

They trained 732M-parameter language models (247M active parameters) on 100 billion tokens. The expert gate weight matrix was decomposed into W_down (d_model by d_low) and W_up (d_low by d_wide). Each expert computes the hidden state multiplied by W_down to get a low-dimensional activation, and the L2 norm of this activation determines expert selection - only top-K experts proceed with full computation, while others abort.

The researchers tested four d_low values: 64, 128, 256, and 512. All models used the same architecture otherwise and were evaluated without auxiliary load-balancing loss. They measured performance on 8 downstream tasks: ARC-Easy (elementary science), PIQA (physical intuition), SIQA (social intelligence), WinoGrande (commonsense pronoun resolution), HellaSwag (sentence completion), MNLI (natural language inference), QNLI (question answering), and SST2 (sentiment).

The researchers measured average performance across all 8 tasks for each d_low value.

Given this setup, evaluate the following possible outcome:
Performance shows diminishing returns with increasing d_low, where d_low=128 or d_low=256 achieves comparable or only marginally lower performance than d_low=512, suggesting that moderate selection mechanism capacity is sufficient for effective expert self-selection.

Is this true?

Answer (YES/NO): NO